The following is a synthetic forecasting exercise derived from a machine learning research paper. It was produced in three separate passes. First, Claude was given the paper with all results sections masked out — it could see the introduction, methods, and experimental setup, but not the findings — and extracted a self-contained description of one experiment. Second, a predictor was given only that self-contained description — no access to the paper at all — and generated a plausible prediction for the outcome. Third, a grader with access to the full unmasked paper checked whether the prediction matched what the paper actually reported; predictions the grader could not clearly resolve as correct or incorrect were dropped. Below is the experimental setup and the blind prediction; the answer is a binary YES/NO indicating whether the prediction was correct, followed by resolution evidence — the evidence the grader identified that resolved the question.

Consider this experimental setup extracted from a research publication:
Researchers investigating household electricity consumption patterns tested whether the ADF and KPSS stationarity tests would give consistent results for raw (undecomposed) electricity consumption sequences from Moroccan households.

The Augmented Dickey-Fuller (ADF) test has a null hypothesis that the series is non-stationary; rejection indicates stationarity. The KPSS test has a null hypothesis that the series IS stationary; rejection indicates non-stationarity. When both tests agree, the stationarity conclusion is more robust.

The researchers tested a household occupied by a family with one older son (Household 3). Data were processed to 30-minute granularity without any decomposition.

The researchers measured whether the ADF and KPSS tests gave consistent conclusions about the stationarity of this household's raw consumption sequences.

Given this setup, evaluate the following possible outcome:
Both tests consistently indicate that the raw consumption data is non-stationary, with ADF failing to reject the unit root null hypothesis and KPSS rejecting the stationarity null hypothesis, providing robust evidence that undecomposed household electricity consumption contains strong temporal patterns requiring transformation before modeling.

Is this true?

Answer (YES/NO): NO